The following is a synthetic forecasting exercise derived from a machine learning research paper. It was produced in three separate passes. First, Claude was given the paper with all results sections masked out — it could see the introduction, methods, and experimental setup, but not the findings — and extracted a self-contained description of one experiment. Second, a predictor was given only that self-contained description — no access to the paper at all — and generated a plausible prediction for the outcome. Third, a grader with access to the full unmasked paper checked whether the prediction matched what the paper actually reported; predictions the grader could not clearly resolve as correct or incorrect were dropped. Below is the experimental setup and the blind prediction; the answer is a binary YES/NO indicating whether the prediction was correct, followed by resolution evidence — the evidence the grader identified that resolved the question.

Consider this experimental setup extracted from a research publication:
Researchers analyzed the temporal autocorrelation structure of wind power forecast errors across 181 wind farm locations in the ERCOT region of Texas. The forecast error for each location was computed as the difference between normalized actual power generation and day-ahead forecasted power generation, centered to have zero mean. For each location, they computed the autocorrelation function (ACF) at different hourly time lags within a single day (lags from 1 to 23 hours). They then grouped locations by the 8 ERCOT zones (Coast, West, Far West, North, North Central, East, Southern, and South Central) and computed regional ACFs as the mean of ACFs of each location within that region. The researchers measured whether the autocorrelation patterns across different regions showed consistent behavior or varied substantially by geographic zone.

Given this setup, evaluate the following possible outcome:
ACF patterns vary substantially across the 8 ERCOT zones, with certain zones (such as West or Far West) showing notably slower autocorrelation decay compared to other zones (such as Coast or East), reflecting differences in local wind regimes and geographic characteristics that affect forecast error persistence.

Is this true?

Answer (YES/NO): NO